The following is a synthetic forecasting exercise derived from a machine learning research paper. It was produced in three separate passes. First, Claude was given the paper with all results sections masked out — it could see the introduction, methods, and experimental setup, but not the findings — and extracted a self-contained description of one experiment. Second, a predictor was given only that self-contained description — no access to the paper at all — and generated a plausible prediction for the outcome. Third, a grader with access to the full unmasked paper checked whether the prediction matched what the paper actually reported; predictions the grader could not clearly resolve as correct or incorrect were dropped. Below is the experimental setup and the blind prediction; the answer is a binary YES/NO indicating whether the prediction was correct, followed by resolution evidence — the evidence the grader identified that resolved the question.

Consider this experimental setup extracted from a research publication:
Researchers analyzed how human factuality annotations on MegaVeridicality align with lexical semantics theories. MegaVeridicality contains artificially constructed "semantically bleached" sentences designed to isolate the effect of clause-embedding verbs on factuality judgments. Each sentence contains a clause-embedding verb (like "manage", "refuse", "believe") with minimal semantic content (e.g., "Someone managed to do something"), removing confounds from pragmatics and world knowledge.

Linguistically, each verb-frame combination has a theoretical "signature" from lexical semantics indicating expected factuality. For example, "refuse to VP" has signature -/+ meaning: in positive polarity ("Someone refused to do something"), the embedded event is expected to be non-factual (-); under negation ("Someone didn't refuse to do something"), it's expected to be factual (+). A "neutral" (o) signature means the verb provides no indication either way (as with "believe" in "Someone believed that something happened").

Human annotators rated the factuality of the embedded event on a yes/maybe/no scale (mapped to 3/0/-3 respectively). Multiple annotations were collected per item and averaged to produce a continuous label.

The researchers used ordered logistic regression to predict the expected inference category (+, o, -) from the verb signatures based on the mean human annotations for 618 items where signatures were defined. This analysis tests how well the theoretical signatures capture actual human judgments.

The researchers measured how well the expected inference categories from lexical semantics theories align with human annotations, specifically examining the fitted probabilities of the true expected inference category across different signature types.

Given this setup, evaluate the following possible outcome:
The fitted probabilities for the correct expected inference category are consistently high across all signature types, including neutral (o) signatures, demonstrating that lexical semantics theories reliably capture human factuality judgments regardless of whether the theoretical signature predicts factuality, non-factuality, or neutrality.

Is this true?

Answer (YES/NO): NO